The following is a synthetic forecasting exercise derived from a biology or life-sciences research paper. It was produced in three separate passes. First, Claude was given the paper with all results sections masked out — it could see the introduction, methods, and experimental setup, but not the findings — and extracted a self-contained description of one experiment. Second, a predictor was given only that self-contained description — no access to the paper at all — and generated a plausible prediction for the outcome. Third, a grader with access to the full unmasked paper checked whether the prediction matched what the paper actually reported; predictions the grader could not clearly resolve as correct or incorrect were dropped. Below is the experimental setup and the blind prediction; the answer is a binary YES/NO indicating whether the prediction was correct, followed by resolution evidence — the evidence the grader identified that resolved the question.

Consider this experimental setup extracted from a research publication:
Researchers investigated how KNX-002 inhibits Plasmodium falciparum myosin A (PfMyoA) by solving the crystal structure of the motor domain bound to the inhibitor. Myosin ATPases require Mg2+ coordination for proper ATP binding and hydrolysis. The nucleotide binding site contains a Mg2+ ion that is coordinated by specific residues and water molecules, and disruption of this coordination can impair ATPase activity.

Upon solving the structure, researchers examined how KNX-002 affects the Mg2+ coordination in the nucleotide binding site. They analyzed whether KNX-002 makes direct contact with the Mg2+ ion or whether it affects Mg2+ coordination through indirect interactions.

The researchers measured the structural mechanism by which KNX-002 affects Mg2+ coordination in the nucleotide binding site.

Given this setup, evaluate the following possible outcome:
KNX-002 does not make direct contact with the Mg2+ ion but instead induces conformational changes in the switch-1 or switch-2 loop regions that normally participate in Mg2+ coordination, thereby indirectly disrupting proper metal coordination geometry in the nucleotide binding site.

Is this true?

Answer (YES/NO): NO